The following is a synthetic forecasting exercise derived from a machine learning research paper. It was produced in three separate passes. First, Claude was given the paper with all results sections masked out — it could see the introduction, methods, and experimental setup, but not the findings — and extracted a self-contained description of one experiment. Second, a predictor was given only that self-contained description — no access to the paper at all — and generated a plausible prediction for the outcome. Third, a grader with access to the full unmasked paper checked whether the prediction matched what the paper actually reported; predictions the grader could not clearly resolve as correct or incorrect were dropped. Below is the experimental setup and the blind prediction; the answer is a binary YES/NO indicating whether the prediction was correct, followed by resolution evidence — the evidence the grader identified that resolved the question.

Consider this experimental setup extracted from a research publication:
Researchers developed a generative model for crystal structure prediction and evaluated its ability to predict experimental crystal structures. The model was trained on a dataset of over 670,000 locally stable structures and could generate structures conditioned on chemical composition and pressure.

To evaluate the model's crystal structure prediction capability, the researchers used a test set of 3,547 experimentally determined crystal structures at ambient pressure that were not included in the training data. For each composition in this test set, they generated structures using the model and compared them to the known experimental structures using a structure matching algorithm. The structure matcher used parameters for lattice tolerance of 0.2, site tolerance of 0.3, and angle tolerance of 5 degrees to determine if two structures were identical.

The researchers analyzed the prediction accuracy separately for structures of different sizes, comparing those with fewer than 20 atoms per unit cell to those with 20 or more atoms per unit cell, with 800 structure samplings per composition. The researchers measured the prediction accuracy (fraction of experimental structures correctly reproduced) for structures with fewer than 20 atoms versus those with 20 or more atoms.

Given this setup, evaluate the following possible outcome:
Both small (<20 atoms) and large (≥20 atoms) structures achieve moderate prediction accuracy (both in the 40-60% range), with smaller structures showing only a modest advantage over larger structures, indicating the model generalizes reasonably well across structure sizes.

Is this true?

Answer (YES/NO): NO